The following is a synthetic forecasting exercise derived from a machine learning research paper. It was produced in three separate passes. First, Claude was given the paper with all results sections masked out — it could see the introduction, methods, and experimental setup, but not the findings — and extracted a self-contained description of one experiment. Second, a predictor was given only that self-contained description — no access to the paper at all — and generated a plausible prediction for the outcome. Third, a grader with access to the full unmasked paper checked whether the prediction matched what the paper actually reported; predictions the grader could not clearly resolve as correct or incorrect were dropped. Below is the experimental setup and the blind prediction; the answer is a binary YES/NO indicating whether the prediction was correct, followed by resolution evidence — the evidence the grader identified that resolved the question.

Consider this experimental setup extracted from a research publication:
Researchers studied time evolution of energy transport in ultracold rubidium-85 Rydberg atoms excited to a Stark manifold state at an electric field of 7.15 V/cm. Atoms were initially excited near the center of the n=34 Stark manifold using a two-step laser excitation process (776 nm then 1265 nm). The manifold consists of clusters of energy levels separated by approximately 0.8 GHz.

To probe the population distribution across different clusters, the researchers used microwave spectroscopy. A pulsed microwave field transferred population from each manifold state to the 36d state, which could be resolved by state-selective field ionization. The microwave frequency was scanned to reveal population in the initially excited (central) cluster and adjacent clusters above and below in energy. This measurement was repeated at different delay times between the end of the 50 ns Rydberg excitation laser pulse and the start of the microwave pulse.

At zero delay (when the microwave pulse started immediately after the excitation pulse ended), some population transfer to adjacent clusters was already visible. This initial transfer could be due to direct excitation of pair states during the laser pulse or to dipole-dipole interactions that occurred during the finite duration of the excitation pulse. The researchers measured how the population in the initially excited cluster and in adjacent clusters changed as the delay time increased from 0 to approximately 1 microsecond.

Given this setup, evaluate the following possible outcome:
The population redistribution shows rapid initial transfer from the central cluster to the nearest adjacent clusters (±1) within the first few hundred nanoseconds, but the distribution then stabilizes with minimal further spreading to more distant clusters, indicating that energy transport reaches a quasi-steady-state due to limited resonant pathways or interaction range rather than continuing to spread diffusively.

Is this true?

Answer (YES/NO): YES